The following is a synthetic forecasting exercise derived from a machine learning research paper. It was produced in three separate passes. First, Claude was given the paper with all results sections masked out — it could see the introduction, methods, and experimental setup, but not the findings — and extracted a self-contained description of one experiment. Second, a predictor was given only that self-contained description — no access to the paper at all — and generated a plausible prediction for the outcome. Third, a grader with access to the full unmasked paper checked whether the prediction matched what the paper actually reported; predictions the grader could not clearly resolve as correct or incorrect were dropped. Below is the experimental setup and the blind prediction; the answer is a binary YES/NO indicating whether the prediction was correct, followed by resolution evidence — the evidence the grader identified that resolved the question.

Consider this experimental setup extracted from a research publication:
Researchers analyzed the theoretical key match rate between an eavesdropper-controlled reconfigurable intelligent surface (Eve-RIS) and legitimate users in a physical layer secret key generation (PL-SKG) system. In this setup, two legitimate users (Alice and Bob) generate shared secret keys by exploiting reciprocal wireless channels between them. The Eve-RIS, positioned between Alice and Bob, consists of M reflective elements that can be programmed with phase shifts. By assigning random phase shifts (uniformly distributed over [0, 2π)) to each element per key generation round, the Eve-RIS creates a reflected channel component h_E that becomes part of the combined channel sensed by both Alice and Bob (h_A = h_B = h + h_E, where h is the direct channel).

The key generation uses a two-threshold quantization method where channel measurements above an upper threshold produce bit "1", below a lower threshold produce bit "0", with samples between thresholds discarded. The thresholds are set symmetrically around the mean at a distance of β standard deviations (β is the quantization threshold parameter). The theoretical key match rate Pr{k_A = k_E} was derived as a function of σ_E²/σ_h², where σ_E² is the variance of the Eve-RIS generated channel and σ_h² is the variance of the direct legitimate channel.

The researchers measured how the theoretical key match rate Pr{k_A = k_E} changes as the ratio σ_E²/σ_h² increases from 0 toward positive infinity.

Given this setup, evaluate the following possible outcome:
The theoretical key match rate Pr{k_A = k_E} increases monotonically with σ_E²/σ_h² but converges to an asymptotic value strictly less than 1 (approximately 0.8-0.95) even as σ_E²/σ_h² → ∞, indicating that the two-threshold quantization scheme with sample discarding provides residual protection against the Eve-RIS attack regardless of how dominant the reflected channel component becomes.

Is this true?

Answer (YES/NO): NO